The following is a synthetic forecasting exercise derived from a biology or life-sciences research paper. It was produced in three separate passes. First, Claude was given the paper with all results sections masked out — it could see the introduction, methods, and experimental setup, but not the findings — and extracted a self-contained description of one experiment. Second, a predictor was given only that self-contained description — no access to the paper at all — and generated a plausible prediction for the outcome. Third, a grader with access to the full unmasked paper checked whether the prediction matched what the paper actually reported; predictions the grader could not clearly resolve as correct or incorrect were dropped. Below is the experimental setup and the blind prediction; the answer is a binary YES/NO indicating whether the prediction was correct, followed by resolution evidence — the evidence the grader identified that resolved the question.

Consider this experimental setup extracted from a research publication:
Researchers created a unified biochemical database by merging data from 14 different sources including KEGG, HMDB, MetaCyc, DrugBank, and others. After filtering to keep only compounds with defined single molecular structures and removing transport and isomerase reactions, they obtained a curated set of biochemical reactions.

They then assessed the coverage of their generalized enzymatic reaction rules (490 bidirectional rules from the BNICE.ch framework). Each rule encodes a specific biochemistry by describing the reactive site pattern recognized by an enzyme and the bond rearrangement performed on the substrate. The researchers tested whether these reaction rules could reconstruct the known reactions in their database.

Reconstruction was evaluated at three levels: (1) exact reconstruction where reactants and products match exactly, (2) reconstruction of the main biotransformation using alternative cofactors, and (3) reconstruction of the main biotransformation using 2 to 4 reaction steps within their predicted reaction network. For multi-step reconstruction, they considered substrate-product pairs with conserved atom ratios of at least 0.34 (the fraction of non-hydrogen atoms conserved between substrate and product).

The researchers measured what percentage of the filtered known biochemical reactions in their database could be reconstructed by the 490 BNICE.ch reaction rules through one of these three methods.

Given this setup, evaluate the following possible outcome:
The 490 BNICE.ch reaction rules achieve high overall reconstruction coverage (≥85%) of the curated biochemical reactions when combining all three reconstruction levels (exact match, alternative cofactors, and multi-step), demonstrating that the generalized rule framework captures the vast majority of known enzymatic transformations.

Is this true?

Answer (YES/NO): NO